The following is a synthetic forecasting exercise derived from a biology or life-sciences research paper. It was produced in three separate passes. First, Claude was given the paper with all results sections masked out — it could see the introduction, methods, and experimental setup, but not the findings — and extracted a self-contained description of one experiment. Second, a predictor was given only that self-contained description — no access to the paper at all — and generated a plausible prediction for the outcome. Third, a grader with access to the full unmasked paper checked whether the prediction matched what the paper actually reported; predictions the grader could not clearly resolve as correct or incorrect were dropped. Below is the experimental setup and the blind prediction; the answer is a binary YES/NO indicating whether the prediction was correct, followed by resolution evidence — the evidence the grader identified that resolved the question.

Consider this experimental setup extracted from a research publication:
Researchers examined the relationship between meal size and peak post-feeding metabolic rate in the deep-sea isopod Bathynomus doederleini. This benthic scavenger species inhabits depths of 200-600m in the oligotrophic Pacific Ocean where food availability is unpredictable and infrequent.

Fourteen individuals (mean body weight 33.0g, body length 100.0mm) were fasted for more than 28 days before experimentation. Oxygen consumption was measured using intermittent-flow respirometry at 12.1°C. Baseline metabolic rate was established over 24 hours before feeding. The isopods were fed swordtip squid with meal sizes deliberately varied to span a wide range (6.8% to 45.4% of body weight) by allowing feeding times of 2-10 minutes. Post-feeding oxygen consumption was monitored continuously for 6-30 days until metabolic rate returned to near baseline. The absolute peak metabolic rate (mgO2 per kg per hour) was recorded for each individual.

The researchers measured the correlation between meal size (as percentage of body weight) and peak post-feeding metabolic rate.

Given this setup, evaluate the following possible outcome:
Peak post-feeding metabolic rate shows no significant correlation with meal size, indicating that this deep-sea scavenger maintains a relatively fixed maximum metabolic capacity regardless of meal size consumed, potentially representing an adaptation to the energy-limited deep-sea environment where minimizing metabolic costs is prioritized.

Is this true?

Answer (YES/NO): NO